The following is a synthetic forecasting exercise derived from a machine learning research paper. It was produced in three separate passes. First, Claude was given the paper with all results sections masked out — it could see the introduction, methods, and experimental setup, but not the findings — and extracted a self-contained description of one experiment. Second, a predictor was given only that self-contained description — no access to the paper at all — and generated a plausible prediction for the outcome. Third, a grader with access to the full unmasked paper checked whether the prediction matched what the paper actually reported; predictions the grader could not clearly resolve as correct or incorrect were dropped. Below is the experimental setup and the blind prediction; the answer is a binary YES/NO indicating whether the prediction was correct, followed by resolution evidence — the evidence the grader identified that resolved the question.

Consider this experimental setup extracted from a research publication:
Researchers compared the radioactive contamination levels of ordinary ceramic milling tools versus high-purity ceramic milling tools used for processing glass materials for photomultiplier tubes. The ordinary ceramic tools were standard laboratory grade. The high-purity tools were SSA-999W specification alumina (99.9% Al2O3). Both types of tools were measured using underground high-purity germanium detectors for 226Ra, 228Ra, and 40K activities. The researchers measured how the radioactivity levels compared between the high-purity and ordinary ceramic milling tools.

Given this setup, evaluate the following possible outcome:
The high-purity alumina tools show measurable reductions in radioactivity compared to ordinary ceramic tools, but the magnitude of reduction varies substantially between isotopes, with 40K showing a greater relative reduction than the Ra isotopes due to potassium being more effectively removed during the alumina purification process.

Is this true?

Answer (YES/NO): NO